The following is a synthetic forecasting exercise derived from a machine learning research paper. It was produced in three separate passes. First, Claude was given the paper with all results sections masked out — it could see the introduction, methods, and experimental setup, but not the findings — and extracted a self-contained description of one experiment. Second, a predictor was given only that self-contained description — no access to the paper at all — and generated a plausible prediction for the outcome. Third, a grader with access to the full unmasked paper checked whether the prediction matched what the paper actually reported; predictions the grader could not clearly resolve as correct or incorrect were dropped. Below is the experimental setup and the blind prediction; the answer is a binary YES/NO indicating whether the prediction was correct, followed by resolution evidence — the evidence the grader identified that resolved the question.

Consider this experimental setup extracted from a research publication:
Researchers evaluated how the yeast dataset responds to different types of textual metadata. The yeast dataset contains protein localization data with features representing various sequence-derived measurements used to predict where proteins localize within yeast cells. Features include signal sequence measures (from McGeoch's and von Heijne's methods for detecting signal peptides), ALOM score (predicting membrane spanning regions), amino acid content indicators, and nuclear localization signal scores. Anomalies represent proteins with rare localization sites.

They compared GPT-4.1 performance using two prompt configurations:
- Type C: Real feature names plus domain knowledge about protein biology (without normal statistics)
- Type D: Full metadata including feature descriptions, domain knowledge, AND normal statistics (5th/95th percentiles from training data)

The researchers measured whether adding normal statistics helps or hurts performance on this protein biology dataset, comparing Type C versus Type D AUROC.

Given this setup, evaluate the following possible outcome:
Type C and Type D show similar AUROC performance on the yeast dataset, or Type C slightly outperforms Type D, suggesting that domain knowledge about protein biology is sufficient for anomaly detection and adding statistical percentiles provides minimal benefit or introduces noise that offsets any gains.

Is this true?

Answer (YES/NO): NO